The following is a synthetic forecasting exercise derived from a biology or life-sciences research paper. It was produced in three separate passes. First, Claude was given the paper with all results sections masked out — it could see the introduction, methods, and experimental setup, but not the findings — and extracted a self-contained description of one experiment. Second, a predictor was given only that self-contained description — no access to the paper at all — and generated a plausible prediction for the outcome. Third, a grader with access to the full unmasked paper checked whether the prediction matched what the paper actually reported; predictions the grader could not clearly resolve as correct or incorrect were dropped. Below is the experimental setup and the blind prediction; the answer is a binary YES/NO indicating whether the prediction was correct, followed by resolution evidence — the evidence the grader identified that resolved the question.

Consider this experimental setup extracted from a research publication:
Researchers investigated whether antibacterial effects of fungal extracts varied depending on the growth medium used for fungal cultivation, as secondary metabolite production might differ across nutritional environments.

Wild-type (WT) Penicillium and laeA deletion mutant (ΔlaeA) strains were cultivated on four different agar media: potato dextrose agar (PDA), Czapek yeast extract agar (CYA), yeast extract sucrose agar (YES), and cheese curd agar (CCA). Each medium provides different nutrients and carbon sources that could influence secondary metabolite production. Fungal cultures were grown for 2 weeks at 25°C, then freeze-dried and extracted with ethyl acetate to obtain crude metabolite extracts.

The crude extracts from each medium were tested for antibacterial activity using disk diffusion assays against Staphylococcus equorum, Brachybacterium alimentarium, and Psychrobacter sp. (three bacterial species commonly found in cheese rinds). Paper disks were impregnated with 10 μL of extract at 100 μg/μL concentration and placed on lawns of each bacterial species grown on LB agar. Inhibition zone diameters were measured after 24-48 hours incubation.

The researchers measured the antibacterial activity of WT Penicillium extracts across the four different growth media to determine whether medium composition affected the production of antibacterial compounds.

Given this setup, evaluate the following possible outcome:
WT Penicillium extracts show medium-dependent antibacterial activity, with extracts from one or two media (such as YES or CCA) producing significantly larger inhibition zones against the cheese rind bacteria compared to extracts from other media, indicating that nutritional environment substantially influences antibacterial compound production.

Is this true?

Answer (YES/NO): NO